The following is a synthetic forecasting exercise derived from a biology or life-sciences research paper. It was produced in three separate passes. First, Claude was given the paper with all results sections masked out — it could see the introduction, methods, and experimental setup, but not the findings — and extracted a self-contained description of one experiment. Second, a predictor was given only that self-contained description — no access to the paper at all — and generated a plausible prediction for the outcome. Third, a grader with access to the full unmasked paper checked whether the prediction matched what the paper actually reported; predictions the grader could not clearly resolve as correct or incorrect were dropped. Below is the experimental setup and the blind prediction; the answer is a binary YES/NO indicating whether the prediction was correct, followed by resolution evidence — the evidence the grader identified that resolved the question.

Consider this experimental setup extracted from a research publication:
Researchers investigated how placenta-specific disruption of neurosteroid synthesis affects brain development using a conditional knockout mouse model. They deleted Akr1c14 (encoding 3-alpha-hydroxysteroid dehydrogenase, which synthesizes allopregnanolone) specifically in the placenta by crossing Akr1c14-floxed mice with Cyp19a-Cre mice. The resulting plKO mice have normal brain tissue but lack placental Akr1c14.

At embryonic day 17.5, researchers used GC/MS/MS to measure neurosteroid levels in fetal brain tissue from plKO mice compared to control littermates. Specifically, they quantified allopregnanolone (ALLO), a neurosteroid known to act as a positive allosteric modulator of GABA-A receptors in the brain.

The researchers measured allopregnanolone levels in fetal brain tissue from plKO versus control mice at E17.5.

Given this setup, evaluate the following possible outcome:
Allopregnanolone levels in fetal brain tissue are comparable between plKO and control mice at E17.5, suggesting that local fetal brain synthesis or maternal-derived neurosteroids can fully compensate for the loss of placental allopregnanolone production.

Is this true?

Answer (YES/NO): NO